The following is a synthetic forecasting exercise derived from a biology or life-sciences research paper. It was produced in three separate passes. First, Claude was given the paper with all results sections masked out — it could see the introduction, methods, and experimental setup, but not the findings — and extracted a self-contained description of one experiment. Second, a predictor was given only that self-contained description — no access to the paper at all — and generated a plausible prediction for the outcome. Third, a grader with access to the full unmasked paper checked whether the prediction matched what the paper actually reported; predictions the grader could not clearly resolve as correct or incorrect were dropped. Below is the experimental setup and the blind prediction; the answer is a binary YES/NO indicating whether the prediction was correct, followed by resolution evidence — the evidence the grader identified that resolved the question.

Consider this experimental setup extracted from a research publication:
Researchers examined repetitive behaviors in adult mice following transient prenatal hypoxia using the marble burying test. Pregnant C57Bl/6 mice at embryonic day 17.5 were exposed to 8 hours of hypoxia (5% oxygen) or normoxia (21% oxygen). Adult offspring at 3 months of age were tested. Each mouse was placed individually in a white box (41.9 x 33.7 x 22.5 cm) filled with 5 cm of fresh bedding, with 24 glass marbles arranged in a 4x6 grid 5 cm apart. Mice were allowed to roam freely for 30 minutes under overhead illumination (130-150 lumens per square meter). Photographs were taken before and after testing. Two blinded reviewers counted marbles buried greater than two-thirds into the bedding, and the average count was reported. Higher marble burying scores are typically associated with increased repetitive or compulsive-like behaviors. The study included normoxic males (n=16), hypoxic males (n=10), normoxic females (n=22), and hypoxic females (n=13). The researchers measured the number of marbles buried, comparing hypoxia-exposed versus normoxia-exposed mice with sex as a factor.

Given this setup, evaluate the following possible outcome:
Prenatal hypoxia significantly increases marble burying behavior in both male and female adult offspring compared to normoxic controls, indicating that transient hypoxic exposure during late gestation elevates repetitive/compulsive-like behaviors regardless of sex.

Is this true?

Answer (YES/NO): NO